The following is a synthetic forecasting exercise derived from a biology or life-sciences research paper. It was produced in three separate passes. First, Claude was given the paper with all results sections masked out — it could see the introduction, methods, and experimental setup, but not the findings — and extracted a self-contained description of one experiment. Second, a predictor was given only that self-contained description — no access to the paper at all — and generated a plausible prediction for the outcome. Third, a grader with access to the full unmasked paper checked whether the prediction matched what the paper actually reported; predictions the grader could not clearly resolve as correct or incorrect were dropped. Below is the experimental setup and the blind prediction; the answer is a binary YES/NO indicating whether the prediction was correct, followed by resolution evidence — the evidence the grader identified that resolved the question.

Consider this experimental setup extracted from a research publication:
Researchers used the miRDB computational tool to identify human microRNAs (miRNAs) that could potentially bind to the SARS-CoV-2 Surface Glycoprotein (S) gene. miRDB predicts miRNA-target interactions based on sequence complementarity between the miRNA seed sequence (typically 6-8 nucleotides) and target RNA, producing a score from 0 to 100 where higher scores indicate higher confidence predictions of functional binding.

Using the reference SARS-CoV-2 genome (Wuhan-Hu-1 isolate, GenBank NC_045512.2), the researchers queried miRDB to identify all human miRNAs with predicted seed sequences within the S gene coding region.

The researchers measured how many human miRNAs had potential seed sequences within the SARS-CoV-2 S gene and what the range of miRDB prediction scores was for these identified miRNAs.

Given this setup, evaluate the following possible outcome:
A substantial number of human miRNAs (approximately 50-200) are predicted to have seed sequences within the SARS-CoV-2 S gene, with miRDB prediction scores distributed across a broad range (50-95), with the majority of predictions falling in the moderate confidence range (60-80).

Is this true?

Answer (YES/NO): YES